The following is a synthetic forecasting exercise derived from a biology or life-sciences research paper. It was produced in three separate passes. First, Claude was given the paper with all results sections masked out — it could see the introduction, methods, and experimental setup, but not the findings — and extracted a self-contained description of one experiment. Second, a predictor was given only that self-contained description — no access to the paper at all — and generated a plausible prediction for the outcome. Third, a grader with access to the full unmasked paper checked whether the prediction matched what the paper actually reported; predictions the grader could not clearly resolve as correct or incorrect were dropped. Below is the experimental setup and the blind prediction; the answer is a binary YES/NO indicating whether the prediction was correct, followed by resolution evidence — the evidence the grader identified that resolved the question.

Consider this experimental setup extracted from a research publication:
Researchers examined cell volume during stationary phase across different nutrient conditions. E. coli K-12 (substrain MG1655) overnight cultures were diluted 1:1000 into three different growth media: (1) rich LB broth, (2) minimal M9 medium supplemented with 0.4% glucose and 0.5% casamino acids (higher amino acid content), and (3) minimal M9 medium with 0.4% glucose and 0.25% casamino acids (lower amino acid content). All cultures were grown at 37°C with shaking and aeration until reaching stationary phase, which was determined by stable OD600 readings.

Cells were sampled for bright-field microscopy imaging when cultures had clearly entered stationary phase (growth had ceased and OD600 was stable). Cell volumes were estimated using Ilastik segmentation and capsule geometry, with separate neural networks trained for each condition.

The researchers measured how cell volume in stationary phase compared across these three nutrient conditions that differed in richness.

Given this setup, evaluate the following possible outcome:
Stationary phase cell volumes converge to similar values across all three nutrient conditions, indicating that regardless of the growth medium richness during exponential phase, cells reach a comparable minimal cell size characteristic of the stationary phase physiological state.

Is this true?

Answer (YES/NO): YES